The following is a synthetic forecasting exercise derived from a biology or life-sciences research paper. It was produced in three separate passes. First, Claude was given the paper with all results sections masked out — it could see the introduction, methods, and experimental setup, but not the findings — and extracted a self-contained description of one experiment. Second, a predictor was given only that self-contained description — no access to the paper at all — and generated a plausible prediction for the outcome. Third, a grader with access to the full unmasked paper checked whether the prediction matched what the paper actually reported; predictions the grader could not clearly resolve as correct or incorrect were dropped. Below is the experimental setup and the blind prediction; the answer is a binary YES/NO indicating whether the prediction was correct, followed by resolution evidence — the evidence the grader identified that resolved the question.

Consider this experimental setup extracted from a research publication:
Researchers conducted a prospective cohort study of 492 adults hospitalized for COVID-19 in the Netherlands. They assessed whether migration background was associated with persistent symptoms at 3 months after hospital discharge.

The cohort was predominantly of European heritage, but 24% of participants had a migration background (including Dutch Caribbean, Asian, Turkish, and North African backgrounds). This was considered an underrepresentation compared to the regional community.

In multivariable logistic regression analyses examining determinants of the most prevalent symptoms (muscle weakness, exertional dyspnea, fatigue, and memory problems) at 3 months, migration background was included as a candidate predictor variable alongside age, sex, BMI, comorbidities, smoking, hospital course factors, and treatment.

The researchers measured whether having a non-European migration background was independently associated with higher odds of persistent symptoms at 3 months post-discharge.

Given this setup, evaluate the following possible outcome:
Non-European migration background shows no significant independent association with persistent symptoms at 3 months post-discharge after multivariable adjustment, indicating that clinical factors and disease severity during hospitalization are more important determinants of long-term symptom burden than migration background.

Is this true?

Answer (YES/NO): YES